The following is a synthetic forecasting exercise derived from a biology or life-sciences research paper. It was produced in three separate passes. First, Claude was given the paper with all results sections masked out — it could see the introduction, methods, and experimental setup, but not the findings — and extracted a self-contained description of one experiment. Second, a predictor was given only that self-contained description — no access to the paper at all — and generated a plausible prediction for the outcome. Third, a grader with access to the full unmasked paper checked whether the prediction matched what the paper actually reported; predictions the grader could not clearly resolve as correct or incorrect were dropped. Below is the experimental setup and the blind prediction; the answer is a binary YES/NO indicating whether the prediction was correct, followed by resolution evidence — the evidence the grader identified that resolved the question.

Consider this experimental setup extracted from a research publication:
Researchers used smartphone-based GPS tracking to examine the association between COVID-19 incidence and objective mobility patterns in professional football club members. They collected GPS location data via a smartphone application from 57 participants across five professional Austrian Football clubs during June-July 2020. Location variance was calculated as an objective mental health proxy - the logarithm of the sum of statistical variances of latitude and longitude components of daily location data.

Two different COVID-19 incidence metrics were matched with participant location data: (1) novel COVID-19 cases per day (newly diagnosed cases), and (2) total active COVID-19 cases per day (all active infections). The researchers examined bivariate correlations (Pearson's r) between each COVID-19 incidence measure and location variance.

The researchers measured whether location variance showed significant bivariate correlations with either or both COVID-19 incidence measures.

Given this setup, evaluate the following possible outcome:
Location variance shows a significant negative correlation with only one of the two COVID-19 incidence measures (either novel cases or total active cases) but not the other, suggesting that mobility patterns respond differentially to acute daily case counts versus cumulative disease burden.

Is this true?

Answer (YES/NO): NO